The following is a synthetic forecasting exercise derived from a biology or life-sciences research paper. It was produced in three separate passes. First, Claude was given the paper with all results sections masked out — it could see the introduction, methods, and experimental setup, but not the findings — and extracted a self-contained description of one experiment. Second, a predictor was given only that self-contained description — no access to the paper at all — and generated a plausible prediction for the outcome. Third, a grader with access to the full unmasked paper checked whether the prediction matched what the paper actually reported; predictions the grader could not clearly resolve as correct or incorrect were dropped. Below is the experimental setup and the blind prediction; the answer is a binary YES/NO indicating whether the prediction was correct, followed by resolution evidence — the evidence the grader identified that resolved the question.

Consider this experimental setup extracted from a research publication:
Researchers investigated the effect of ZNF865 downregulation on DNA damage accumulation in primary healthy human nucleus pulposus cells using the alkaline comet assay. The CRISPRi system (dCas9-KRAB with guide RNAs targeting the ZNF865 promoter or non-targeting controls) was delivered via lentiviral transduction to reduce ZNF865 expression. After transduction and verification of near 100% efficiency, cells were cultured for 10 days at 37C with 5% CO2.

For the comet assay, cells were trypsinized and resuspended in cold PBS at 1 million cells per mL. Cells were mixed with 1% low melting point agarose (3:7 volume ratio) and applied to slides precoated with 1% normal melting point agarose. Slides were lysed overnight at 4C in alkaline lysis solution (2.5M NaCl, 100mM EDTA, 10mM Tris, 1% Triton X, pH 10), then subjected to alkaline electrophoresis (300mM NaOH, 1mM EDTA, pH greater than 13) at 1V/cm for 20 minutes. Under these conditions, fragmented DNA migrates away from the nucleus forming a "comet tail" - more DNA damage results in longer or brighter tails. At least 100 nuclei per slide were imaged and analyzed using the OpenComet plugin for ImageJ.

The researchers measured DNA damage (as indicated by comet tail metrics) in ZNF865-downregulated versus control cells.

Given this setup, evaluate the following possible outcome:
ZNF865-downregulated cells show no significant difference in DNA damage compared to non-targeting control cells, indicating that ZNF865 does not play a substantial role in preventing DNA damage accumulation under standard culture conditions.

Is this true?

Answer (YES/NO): NO